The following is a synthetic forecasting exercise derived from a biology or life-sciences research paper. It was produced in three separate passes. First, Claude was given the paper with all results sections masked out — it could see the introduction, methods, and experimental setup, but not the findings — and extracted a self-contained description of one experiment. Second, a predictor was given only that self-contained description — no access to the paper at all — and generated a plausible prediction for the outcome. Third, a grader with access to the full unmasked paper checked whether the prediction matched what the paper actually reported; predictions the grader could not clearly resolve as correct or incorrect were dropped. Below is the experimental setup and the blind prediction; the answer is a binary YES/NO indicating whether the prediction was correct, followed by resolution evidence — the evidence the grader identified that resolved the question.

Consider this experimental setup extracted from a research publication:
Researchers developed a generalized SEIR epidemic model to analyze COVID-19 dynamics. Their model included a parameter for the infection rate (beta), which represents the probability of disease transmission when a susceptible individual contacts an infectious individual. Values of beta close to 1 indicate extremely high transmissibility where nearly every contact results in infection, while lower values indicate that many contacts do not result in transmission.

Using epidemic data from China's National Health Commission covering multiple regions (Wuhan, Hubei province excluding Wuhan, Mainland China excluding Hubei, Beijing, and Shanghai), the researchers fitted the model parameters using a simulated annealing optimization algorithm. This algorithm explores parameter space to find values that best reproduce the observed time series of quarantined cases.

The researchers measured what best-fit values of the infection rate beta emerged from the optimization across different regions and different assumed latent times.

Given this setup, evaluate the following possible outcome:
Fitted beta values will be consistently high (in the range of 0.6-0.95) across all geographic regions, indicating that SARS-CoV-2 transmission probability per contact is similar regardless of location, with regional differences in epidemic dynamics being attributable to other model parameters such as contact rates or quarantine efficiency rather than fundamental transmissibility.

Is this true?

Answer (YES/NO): NO